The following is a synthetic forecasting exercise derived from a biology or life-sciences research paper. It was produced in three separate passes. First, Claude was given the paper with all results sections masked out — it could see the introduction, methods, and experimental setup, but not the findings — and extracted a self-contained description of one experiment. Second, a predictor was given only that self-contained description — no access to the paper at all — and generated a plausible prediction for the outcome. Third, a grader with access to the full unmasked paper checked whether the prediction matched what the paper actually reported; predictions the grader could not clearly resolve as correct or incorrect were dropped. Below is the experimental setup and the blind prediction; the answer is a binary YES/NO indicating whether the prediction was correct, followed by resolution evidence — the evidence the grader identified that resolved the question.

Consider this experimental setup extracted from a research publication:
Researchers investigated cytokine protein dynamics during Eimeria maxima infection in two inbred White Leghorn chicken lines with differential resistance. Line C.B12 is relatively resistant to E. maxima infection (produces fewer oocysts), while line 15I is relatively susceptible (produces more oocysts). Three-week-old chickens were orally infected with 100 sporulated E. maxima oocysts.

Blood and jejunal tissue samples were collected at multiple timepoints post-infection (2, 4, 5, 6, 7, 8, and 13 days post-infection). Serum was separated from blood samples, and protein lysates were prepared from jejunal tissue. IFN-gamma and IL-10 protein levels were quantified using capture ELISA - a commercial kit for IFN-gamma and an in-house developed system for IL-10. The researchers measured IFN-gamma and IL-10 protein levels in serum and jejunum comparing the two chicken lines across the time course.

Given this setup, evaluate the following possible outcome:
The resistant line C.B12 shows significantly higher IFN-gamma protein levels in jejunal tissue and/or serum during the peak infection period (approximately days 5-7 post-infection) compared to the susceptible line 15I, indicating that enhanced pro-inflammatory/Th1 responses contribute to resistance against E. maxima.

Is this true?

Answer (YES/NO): NO